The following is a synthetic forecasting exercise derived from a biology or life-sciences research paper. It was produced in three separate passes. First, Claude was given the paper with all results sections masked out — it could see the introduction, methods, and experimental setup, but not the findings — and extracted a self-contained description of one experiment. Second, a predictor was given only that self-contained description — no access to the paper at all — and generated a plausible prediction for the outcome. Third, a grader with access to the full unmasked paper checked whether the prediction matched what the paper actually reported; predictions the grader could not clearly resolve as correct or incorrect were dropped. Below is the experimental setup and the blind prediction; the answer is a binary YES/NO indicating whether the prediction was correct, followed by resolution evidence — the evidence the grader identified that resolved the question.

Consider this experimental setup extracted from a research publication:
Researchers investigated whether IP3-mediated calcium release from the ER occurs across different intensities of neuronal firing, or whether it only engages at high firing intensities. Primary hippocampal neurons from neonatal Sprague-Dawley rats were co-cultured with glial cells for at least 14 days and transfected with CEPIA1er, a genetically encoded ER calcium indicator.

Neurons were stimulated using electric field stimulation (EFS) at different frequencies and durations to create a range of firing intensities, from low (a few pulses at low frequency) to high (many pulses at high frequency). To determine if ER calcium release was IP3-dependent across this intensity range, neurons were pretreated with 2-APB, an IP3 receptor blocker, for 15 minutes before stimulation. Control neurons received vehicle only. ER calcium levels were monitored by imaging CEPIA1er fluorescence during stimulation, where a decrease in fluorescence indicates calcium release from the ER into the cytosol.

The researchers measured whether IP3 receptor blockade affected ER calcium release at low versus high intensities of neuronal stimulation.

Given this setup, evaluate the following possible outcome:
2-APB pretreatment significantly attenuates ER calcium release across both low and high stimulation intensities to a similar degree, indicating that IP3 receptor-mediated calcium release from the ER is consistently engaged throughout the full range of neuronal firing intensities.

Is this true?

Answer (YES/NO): YES